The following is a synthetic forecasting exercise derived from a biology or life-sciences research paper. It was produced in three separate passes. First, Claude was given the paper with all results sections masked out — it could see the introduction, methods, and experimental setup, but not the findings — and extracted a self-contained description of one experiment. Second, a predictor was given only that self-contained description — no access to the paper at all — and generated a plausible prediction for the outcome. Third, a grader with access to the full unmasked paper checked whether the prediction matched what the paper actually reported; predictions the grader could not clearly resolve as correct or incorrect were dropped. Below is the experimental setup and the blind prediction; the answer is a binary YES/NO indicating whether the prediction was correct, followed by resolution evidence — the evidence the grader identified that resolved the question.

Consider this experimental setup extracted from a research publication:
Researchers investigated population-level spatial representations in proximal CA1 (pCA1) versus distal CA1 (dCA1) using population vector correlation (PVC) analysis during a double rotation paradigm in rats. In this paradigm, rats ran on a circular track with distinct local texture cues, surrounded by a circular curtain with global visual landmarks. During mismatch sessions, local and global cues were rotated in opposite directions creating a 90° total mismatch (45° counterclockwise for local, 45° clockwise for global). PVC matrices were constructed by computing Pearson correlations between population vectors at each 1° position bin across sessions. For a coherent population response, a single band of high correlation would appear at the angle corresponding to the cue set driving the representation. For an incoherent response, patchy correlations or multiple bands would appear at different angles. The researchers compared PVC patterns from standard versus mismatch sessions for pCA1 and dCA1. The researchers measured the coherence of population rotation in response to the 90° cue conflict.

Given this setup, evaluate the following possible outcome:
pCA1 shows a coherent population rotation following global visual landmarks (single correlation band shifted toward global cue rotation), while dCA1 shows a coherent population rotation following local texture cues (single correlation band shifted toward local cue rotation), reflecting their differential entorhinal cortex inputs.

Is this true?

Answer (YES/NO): NO